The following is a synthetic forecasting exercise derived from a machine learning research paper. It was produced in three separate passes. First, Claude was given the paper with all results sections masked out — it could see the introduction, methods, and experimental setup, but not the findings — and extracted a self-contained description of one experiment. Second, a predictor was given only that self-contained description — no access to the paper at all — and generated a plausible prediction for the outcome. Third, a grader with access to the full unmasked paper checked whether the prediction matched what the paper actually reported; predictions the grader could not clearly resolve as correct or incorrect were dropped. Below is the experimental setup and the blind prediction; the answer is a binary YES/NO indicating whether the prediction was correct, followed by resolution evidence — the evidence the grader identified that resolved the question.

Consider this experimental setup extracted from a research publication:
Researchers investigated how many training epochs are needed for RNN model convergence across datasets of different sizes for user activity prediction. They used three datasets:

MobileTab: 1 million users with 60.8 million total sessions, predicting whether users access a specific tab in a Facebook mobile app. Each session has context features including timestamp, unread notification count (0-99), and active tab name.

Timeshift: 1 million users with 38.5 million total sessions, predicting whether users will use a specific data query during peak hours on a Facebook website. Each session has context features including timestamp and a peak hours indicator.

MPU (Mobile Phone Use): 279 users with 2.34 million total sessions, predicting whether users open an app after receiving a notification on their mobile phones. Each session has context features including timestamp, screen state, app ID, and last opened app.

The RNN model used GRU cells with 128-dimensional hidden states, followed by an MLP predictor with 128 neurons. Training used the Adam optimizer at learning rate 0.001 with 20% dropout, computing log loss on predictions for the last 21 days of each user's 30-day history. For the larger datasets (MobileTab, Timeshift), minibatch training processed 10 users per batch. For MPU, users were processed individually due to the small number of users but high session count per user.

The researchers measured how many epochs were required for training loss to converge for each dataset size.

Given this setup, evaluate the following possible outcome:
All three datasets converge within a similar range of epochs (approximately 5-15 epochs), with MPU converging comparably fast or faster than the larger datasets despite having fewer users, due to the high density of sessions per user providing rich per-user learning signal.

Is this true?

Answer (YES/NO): NO